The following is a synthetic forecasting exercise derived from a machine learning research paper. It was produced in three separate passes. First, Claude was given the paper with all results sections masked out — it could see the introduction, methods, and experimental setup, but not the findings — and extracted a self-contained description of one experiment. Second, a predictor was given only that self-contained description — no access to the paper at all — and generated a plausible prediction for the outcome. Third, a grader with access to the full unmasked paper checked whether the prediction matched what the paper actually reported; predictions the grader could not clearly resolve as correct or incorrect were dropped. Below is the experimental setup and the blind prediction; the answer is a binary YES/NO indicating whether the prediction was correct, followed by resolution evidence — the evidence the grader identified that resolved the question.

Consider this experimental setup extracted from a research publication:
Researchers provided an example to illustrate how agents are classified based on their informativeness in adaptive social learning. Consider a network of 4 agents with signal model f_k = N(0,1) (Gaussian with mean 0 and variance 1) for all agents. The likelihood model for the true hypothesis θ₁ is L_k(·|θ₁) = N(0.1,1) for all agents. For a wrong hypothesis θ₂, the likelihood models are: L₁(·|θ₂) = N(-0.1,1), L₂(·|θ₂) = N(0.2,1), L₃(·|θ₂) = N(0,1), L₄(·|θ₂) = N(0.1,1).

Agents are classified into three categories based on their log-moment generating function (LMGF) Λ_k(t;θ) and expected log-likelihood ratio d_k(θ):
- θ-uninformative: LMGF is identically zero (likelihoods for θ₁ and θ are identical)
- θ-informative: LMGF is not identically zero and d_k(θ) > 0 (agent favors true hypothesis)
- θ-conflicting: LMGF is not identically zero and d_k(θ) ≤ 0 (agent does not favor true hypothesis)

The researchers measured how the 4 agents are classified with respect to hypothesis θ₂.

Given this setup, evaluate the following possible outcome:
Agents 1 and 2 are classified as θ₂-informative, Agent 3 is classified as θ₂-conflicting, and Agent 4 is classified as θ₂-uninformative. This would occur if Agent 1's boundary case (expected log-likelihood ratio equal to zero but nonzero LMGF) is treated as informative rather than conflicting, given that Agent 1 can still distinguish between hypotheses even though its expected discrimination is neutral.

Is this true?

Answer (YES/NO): NO